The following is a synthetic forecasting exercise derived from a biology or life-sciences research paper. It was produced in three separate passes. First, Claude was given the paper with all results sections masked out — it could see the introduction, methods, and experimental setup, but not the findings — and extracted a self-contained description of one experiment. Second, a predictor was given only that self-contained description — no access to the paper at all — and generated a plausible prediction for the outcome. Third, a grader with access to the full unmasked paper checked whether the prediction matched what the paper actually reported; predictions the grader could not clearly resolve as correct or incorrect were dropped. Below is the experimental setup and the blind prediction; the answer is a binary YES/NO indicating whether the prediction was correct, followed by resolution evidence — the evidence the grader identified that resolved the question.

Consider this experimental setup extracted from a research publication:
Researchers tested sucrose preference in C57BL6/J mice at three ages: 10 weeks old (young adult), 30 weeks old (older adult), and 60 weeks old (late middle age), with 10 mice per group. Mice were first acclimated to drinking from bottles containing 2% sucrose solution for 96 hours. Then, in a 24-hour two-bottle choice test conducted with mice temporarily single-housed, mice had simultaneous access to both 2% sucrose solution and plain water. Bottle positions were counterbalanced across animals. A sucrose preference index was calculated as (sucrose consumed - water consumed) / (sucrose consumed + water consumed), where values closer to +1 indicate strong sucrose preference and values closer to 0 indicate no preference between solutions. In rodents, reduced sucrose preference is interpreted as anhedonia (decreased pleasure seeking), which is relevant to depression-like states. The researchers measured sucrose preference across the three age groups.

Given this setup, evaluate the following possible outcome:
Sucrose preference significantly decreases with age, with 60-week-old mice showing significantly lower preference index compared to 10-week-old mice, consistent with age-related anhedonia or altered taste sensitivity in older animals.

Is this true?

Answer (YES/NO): NO